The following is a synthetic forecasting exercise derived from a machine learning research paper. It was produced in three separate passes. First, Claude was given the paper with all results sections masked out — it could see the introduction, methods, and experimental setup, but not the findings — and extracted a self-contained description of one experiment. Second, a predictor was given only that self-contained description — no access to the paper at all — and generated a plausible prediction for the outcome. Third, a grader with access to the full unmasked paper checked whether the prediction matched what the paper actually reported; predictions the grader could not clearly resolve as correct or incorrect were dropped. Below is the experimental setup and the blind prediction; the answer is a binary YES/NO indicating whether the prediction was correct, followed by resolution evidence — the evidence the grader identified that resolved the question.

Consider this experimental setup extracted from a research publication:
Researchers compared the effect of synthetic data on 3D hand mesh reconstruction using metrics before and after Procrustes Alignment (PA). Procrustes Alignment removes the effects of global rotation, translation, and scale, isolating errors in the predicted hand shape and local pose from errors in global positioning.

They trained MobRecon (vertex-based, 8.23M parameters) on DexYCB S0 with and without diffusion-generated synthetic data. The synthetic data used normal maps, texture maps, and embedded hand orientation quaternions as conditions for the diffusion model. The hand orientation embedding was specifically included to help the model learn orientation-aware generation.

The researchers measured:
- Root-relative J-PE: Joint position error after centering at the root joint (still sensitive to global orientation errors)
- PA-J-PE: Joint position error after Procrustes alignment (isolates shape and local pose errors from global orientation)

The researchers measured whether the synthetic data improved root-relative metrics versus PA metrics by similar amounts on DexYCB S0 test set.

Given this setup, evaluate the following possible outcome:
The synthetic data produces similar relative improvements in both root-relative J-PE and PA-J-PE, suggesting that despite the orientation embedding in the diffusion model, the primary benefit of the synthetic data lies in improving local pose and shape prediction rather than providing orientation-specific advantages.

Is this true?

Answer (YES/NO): NO